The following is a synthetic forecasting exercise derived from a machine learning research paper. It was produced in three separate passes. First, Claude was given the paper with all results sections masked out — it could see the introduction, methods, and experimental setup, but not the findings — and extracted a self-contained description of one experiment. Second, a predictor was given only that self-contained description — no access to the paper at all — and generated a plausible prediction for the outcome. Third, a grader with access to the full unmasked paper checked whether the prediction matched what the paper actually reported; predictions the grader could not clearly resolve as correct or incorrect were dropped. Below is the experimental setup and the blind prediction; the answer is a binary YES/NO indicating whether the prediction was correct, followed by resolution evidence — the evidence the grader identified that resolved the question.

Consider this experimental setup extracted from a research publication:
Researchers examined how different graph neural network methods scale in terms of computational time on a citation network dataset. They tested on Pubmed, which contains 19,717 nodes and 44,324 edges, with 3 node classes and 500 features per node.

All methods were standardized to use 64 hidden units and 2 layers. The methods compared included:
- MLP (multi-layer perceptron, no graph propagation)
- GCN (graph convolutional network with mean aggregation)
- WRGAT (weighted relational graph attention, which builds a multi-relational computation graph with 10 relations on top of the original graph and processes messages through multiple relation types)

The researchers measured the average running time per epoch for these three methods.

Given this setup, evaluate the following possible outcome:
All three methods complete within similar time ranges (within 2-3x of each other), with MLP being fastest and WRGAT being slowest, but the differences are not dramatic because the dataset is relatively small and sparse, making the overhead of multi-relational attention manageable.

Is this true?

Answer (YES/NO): NO